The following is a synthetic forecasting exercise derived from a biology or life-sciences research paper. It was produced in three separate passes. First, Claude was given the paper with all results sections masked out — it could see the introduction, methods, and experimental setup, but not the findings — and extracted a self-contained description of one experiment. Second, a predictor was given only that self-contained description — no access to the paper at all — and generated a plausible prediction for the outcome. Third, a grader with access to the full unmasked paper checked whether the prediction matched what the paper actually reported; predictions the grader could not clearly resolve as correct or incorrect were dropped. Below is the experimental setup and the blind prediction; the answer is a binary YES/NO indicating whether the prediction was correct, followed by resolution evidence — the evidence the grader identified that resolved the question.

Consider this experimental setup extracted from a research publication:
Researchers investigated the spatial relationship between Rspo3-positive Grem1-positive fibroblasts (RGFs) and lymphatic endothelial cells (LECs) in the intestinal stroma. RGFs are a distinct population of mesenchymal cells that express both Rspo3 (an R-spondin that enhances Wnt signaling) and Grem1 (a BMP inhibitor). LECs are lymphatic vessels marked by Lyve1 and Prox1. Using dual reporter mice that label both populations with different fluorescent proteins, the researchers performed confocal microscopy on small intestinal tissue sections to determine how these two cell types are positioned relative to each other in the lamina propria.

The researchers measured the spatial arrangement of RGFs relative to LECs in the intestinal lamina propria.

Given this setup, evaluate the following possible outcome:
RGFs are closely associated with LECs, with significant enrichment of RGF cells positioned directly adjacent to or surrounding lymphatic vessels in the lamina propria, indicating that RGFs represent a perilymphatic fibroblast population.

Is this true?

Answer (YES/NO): YES